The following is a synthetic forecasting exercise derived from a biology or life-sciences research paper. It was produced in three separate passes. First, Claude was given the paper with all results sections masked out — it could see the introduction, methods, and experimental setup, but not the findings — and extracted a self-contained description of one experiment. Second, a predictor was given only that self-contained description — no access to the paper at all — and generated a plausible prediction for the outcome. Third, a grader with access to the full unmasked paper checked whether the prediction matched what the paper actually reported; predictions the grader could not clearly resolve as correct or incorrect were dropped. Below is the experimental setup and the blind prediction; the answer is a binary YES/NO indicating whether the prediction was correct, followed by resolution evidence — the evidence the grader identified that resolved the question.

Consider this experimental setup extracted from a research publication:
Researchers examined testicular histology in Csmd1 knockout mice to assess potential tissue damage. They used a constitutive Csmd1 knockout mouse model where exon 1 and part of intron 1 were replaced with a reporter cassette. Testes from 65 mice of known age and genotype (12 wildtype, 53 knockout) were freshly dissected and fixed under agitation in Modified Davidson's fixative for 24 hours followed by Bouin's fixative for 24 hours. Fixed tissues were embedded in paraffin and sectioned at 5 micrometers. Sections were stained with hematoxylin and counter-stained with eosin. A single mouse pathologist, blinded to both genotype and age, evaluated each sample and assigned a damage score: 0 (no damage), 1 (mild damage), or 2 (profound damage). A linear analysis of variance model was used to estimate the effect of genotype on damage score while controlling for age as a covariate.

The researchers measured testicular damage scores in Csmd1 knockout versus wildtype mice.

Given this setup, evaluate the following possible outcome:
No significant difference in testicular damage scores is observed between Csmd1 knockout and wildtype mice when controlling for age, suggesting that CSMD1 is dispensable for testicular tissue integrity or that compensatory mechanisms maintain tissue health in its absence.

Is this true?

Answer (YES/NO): NO